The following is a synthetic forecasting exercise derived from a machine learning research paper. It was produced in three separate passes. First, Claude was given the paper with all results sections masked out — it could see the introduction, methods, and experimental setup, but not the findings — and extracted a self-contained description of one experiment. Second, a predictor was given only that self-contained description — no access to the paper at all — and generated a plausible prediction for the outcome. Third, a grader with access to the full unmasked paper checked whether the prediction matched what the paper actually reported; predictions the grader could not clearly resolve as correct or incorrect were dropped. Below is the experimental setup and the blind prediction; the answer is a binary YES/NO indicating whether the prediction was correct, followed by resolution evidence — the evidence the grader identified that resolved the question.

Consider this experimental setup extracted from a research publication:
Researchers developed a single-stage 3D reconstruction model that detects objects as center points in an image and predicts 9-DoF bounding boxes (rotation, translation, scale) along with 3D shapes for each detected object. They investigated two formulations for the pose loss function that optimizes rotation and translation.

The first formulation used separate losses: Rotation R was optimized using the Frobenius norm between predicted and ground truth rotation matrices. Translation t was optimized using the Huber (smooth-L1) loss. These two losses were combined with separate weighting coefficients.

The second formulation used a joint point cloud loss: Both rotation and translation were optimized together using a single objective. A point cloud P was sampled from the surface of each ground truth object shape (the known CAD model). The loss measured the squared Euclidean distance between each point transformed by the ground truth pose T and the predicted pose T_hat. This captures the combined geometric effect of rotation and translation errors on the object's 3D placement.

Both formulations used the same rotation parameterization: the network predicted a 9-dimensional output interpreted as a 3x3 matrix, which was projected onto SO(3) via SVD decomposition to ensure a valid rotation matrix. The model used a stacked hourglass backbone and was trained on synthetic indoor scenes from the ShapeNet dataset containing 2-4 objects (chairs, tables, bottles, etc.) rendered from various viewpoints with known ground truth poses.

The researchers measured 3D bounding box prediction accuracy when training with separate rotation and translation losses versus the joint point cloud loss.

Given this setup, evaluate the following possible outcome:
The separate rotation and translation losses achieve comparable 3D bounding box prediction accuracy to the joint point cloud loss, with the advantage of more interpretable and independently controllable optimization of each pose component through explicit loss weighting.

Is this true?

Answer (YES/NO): NO